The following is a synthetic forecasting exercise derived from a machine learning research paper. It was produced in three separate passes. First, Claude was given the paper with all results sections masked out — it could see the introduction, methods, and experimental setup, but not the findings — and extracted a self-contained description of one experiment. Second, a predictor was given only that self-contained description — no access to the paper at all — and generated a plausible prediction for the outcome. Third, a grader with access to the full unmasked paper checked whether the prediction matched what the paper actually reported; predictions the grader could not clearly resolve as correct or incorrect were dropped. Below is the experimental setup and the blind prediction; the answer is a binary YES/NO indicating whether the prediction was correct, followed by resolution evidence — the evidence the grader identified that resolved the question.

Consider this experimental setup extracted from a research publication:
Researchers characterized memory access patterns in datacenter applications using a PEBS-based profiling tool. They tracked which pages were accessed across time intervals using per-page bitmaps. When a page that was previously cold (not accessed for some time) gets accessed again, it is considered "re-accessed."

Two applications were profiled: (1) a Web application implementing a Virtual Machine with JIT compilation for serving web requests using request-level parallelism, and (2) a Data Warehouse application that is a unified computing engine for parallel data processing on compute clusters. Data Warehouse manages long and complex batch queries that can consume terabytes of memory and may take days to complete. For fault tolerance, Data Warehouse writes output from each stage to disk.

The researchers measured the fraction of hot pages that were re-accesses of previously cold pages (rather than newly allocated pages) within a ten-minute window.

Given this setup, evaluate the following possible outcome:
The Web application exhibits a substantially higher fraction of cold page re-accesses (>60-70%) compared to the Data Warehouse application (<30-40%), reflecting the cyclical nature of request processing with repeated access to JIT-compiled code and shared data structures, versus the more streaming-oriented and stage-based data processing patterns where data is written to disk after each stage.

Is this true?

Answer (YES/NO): YES